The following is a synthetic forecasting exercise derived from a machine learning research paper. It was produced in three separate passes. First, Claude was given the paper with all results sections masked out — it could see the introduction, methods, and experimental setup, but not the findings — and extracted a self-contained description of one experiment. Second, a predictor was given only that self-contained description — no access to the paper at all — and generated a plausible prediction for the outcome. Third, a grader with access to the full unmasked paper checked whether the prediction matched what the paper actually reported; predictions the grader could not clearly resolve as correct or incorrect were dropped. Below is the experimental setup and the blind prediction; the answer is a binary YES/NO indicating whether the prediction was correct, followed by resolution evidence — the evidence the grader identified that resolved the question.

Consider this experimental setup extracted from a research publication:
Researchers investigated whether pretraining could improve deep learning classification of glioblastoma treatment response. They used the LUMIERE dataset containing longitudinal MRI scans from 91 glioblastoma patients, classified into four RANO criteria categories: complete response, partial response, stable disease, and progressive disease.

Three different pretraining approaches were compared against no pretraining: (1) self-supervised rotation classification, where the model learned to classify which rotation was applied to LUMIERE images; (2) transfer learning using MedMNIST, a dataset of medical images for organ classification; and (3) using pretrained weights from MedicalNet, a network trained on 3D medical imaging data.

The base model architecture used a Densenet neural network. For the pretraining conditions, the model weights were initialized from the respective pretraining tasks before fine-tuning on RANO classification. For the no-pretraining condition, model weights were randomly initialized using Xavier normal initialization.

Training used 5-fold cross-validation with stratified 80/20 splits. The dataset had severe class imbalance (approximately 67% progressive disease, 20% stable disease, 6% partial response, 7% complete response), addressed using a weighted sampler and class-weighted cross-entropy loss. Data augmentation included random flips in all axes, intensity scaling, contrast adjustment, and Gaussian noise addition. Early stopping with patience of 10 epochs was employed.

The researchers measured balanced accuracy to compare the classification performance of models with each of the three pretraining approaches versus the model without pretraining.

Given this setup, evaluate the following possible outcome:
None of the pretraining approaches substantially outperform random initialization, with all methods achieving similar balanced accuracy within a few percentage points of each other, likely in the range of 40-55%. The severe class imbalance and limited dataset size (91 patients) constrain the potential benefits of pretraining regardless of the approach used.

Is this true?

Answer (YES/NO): NO